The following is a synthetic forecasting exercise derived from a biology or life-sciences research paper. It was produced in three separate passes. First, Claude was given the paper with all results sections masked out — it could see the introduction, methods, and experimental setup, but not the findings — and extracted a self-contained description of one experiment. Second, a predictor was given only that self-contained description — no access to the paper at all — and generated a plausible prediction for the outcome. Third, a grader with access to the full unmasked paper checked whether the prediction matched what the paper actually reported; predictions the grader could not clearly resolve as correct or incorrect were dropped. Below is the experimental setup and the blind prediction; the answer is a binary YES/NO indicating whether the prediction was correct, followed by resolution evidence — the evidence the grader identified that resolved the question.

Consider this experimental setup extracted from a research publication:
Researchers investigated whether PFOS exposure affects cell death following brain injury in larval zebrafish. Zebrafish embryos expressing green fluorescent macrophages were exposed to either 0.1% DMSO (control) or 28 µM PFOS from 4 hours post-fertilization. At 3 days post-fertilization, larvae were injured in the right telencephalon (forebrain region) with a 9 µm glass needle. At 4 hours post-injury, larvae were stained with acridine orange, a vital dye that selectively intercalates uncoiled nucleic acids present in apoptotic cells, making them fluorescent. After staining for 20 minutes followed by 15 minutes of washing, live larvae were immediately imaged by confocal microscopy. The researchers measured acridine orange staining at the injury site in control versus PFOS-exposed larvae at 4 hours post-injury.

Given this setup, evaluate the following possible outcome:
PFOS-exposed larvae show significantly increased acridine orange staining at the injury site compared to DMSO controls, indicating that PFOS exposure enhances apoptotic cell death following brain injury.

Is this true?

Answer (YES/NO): NO